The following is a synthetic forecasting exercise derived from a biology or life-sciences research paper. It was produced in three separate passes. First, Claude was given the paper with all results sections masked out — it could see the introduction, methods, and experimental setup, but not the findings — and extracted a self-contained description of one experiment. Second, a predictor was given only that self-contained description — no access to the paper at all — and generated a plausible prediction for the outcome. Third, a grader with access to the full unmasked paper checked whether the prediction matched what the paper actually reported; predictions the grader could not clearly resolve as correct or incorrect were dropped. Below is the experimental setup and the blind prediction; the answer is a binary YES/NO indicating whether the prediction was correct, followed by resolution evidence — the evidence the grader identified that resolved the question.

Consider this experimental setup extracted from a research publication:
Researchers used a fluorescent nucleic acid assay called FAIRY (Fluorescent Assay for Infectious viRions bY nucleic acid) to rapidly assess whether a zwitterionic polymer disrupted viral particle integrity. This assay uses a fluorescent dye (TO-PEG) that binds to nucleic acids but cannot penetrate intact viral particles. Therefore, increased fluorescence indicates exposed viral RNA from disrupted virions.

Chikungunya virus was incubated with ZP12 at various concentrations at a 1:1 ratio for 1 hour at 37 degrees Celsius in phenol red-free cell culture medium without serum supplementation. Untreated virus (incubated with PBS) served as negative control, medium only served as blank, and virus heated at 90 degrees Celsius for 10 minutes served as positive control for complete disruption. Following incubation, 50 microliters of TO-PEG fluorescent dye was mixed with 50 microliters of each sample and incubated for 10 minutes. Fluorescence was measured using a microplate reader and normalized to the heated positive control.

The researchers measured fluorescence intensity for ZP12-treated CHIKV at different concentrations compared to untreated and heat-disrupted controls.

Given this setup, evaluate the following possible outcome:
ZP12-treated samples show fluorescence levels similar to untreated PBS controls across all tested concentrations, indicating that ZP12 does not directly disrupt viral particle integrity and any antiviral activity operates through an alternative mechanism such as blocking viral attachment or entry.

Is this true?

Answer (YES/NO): NO